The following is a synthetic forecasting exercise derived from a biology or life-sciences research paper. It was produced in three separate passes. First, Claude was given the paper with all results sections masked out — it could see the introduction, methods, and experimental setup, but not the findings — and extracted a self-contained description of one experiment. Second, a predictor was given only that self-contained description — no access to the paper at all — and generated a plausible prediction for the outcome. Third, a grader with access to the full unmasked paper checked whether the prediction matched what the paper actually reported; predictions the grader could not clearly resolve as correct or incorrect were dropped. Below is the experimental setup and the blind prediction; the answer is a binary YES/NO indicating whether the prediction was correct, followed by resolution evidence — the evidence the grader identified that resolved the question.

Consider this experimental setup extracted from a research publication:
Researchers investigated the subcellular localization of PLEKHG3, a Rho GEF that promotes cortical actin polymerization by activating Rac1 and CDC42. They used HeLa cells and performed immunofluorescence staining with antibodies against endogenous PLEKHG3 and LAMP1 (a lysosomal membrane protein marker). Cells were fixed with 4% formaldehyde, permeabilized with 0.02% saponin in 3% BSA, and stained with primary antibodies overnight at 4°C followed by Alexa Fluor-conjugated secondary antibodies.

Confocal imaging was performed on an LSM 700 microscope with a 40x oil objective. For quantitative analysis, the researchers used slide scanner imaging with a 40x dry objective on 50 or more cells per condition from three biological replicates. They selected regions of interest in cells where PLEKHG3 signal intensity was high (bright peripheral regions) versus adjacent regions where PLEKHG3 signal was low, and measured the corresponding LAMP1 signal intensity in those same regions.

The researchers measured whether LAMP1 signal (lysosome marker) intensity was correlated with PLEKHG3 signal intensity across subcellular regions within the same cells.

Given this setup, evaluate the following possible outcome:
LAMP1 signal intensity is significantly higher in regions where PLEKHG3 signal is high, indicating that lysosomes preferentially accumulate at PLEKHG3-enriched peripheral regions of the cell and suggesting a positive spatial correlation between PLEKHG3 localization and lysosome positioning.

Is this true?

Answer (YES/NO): YES